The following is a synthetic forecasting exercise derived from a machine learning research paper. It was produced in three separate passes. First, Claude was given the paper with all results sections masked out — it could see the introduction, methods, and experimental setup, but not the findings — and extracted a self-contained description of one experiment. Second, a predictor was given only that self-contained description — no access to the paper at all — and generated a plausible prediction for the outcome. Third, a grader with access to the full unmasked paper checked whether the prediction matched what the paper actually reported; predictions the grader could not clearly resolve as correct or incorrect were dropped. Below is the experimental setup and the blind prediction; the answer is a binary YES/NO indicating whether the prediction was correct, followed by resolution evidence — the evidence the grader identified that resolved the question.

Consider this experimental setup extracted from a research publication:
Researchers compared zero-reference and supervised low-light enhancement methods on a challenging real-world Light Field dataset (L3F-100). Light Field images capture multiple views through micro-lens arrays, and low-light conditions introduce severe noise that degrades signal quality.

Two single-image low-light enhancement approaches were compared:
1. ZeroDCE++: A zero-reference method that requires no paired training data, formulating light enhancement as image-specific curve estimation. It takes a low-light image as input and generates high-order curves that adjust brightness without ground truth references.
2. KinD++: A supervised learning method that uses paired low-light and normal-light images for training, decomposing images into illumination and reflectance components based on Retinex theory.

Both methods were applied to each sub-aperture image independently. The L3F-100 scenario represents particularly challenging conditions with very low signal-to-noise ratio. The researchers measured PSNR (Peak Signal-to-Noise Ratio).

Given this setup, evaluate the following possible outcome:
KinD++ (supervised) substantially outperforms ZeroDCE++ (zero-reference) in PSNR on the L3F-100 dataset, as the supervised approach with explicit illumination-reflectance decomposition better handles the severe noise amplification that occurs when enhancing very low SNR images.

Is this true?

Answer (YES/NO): YES